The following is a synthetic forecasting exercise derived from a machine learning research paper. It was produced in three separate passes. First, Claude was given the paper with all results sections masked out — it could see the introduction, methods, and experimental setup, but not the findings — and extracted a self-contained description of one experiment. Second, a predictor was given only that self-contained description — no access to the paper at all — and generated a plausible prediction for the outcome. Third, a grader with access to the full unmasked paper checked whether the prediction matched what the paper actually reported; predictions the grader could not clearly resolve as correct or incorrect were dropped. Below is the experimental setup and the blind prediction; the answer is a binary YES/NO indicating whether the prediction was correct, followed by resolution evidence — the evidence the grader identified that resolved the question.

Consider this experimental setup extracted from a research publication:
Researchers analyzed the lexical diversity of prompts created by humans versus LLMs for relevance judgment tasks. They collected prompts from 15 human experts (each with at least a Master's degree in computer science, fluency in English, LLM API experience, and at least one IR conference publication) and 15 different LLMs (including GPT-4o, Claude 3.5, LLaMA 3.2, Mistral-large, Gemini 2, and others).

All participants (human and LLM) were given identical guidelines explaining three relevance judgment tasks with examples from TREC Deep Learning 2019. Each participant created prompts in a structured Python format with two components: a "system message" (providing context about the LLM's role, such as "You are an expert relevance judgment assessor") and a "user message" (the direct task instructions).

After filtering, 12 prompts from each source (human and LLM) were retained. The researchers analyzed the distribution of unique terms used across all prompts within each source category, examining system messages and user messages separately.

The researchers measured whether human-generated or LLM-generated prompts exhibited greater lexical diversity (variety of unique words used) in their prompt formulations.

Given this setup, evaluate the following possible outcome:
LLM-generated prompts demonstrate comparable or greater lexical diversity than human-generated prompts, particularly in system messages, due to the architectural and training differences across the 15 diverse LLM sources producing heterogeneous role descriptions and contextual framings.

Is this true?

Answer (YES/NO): NO